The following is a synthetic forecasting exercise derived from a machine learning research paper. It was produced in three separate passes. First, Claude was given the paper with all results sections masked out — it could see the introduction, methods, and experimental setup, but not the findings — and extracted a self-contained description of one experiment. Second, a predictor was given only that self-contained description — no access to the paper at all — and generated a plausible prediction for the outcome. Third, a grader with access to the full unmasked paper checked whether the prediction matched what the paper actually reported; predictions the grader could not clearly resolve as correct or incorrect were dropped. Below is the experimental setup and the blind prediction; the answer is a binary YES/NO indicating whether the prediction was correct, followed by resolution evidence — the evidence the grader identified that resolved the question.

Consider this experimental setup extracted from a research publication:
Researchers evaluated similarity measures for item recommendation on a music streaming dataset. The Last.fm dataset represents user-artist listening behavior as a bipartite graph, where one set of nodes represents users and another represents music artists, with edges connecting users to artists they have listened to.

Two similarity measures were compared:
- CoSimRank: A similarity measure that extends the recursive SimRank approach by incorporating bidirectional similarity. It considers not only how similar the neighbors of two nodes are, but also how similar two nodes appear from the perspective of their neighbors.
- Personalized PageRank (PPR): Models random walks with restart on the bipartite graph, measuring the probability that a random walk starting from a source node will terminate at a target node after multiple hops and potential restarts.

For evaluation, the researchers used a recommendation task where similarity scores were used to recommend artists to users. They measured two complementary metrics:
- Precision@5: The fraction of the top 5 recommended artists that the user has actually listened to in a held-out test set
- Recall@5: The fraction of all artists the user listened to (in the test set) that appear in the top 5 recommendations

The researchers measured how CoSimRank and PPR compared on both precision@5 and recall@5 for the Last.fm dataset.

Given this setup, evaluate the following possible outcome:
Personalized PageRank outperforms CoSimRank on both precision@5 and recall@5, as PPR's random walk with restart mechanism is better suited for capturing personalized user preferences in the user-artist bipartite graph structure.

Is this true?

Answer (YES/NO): NO